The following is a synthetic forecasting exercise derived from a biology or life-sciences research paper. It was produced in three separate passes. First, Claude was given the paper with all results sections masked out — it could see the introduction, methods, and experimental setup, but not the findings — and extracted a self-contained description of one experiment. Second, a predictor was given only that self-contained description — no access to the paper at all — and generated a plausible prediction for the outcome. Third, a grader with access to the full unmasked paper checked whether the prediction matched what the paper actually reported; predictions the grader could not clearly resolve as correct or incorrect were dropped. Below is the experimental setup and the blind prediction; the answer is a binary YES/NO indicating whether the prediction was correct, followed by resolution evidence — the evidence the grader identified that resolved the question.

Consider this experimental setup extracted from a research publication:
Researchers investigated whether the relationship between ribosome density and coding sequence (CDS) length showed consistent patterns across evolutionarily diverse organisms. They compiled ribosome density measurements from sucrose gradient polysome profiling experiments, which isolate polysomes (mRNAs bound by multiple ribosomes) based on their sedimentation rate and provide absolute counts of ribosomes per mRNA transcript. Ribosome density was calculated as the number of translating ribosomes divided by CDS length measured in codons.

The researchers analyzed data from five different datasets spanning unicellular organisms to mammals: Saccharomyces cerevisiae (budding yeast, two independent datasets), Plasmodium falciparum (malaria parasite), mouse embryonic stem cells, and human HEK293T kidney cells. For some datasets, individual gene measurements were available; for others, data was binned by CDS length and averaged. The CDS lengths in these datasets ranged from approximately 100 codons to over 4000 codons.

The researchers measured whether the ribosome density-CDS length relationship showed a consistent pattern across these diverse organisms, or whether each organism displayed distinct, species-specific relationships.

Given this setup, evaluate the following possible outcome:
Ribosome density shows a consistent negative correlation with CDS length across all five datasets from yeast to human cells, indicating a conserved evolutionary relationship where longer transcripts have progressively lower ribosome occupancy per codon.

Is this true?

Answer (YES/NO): YES